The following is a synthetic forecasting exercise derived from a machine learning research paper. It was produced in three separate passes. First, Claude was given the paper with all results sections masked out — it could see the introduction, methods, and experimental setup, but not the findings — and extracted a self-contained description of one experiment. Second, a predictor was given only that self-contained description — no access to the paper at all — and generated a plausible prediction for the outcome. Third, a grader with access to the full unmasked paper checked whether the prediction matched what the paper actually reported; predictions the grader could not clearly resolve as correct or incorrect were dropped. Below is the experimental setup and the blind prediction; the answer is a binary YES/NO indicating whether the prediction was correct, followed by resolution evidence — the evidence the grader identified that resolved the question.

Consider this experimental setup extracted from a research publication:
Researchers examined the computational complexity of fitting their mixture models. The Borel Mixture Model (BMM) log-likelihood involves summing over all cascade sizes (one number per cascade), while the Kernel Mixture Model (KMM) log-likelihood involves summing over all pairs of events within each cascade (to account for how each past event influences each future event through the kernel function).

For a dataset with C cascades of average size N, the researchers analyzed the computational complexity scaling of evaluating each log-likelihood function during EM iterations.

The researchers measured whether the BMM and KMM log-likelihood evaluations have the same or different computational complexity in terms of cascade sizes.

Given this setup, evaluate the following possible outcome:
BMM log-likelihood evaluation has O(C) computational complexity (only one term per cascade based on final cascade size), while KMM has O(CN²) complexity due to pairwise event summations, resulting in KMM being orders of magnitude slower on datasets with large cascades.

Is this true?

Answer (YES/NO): YES